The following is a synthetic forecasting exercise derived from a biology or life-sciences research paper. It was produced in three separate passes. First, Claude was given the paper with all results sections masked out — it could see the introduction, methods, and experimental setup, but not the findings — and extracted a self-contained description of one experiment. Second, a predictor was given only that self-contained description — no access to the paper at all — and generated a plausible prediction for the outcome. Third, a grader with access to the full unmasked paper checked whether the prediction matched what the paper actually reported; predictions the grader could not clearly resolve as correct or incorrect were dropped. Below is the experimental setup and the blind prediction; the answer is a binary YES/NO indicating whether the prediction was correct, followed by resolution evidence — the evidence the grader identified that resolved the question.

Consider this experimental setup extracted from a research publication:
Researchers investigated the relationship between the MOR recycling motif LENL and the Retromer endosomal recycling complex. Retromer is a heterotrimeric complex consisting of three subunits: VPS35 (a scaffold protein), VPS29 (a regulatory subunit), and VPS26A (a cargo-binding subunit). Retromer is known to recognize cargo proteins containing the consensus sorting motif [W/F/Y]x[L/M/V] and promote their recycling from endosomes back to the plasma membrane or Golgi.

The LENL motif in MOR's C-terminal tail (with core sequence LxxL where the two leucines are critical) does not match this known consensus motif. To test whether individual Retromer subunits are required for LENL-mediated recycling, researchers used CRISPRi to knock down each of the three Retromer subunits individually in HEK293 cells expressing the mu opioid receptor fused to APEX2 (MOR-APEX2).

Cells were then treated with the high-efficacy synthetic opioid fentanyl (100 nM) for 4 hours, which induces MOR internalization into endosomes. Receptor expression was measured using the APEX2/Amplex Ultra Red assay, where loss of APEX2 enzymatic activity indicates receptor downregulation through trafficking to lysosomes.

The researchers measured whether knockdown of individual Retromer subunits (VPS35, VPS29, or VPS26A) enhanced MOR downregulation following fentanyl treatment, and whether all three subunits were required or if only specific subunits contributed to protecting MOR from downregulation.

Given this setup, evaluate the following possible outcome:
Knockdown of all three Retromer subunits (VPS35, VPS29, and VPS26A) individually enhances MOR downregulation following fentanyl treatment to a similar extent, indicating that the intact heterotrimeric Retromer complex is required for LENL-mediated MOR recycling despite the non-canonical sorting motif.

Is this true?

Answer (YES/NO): NO